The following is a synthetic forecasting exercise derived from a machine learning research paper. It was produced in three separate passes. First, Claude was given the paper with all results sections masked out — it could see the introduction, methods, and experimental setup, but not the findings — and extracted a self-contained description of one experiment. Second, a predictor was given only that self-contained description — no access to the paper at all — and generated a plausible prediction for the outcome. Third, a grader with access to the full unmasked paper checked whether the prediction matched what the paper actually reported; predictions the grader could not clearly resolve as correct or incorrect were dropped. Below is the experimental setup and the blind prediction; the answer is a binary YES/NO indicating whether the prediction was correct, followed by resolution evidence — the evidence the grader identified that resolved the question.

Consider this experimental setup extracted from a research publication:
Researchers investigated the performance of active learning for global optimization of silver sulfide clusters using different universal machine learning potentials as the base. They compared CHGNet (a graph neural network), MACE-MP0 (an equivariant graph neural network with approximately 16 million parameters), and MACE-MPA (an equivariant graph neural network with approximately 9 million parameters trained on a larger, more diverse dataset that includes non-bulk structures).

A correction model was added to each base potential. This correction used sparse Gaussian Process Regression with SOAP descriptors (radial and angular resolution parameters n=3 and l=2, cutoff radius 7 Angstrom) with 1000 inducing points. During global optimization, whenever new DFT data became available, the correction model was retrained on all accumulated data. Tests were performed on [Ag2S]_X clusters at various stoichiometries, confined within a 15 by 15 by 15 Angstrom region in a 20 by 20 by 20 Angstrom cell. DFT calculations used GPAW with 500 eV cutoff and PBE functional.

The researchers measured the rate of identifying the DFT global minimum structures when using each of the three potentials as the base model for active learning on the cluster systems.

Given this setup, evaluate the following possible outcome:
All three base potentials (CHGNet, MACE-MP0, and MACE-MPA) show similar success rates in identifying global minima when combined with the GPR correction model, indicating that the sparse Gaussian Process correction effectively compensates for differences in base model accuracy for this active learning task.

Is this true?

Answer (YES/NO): YES